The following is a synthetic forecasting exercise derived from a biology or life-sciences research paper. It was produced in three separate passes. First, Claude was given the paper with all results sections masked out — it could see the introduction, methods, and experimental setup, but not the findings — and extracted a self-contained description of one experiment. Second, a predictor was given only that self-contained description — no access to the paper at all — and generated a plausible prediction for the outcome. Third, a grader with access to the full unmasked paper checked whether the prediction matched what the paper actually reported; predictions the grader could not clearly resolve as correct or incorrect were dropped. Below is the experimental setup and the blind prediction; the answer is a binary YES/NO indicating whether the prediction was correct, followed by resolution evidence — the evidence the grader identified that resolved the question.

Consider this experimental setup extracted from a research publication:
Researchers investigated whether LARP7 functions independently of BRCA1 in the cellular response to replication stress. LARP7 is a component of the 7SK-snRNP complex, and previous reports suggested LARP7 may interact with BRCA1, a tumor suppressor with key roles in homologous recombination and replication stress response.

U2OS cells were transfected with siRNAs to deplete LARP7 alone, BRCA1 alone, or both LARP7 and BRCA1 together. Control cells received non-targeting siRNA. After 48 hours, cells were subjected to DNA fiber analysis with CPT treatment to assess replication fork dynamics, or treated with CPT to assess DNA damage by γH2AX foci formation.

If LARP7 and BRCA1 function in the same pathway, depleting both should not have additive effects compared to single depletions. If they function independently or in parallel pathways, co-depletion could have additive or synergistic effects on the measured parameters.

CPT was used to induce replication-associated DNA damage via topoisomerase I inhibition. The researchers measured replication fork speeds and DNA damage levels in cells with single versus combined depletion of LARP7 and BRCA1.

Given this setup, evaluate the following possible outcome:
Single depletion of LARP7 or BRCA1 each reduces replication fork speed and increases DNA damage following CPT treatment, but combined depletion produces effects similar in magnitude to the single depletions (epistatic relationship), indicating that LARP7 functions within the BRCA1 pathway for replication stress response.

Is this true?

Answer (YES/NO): NO